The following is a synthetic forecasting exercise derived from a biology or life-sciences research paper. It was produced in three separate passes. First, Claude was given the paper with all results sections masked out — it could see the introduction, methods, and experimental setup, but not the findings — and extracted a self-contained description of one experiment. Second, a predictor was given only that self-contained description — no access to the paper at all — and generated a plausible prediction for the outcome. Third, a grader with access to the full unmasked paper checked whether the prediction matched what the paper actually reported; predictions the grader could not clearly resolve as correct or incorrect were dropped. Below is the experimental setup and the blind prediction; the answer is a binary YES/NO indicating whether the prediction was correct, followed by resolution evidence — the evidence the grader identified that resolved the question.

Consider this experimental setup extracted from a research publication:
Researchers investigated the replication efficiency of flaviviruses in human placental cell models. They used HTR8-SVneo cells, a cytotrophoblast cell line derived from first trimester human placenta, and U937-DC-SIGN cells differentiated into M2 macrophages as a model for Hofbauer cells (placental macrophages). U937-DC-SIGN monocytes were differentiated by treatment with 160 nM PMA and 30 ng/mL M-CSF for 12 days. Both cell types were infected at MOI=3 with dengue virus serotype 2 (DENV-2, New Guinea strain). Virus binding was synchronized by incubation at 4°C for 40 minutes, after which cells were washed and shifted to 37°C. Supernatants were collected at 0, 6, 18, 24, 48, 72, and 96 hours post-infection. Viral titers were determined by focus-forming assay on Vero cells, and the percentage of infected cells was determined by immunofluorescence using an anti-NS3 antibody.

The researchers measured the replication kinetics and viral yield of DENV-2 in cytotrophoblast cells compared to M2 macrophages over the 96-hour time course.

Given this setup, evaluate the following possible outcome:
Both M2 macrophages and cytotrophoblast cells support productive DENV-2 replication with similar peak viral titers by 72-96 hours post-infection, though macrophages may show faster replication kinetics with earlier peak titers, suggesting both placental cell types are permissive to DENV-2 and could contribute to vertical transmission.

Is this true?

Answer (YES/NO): NO